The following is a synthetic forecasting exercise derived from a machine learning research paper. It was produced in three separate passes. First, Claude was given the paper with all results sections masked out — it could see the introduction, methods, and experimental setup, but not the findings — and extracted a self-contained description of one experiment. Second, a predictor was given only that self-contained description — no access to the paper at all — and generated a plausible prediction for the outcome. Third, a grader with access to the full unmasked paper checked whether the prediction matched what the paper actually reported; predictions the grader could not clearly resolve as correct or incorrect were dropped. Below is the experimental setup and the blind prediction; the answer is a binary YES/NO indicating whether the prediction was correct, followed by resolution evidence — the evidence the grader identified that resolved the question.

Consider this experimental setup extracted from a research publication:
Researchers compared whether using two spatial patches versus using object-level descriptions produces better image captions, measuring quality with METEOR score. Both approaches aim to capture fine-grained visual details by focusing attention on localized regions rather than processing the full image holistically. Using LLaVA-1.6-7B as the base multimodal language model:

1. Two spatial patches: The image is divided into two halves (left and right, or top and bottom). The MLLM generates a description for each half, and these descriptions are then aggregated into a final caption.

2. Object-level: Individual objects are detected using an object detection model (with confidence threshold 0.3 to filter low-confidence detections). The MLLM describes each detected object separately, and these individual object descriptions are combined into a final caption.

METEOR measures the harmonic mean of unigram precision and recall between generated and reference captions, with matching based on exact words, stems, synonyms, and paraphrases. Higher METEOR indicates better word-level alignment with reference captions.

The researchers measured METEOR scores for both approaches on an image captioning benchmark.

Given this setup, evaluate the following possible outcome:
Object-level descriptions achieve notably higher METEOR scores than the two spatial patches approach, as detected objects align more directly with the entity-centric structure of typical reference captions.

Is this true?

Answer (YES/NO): YES